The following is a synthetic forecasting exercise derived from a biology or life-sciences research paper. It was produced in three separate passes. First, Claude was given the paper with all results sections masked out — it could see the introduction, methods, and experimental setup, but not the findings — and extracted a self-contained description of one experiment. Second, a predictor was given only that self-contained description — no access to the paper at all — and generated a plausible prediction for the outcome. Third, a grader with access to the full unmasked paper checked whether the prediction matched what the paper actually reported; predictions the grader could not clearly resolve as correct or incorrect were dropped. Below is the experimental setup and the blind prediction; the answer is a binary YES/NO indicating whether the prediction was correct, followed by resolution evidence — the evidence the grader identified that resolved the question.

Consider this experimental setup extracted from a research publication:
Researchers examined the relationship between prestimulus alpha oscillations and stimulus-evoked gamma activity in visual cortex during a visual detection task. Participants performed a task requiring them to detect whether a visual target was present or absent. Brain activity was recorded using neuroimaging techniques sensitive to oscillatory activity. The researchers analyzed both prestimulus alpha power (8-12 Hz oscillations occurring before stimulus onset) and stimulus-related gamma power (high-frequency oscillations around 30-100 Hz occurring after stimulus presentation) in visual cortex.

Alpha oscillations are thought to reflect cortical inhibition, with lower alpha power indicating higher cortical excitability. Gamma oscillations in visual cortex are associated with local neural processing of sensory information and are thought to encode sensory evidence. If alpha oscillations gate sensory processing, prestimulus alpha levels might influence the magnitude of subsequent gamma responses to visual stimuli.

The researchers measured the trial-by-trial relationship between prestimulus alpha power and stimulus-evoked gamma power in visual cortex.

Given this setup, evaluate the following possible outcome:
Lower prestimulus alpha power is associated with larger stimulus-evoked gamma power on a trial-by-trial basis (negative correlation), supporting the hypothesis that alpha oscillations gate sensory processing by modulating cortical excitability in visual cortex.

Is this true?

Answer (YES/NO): NO